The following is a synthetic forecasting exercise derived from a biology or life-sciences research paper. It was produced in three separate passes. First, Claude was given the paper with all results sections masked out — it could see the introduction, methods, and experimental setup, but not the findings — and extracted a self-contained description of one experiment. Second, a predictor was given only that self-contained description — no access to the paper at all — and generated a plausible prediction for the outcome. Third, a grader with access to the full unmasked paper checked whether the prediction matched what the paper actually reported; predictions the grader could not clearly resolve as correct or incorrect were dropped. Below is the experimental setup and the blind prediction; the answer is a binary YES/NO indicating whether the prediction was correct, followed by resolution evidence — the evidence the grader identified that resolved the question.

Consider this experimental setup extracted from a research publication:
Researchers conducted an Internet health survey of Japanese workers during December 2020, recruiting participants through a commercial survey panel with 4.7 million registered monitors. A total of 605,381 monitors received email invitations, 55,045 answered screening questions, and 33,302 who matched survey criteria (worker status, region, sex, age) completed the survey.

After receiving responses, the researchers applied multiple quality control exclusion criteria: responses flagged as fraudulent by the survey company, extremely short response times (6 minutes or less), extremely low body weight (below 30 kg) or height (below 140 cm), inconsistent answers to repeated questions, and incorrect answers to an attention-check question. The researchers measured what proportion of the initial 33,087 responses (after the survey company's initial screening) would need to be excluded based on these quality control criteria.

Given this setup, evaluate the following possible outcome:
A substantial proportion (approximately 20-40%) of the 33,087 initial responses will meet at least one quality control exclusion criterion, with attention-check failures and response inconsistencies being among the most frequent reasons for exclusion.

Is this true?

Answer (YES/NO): NO